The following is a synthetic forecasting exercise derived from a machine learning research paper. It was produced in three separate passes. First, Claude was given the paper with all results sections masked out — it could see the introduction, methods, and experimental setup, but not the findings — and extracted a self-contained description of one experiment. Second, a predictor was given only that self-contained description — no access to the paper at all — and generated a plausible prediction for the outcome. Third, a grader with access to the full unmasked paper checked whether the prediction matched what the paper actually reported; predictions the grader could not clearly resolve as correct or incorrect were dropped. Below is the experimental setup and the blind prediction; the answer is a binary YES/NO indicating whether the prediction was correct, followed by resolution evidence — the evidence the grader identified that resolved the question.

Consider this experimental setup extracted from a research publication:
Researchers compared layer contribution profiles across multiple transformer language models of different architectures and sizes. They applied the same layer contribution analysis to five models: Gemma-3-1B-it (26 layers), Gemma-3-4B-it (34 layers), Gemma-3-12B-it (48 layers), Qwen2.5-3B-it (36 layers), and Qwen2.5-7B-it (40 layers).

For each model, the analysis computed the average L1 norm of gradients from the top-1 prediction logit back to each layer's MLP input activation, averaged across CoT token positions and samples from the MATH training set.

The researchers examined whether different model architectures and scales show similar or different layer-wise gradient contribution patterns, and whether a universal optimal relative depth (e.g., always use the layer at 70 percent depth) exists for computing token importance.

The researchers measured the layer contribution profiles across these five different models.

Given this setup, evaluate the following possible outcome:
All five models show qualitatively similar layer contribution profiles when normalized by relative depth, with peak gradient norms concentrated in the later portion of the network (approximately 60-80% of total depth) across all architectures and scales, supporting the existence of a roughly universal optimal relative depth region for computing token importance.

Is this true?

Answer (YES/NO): NO